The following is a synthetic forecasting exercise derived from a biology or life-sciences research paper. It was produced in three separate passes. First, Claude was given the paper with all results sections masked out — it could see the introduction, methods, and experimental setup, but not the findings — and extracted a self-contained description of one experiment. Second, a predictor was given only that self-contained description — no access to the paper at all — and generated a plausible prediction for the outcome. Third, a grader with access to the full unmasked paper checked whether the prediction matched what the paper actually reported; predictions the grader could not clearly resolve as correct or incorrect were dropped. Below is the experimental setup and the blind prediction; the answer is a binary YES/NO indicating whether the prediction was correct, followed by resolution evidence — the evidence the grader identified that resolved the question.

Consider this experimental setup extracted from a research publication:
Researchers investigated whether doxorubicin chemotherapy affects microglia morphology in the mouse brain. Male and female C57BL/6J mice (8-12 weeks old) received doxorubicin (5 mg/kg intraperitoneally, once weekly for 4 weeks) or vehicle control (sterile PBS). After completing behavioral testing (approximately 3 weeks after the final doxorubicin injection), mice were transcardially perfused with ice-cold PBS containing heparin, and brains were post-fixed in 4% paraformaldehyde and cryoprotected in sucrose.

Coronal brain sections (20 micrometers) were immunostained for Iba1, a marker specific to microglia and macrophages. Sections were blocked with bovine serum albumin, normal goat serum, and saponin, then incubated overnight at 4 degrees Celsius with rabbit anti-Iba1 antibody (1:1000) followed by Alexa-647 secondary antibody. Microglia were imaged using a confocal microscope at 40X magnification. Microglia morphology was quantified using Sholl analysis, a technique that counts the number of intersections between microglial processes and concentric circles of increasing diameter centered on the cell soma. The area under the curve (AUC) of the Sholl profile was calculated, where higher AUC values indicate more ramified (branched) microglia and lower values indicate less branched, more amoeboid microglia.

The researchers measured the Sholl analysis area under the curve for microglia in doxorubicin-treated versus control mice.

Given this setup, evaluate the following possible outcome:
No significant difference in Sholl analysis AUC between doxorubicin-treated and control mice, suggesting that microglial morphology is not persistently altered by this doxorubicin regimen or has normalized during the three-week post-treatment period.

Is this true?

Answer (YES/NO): NO